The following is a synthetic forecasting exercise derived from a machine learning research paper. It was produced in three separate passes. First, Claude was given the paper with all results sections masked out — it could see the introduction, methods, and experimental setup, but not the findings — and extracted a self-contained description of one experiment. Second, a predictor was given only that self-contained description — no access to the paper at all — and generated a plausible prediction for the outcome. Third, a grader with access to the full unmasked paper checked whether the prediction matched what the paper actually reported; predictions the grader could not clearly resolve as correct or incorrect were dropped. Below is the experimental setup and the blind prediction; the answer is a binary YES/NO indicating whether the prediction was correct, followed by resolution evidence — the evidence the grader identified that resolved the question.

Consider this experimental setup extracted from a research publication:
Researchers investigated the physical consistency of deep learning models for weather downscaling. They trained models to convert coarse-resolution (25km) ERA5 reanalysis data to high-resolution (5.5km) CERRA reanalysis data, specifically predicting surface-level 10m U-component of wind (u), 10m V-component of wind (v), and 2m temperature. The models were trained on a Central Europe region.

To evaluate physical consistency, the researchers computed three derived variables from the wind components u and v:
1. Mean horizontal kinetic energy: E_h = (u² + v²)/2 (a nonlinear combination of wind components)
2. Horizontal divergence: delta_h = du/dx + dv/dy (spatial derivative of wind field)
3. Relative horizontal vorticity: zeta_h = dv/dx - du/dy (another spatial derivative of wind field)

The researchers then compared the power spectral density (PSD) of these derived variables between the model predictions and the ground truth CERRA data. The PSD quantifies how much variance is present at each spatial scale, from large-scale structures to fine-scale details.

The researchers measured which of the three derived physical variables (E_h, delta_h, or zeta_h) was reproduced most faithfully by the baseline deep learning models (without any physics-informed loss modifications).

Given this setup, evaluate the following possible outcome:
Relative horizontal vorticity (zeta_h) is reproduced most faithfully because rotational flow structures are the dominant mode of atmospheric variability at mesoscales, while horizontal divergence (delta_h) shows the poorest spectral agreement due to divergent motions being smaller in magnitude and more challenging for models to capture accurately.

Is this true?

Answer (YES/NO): NO